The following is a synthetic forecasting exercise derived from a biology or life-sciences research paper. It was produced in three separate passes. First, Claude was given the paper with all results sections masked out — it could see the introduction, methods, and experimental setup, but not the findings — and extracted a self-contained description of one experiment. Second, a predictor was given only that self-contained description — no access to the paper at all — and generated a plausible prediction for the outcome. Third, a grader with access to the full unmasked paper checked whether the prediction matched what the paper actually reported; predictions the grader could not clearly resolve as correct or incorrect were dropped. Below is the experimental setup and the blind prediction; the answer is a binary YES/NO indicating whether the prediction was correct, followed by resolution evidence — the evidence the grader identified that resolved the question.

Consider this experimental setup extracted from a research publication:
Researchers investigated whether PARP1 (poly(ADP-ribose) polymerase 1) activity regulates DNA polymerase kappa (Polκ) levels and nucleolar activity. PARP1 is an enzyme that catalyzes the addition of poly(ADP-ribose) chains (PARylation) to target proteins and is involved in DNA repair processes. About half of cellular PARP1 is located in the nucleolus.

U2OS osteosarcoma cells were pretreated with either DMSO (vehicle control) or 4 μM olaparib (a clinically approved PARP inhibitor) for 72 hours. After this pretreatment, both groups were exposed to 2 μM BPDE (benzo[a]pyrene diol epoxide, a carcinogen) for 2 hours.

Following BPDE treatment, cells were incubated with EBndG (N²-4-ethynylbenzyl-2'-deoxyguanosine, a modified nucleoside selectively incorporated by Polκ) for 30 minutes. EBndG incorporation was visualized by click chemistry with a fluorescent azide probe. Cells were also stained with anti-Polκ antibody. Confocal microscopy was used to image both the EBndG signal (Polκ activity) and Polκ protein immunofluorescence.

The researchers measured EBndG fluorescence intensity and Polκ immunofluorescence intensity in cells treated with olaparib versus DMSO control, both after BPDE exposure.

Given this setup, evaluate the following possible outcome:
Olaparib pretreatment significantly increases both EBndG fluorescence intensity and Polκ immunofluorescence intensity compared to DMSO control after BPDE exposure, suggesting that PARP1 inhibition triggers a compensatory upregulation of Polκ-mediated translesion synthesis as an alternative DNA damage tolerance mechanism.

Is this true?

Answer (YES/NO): NO